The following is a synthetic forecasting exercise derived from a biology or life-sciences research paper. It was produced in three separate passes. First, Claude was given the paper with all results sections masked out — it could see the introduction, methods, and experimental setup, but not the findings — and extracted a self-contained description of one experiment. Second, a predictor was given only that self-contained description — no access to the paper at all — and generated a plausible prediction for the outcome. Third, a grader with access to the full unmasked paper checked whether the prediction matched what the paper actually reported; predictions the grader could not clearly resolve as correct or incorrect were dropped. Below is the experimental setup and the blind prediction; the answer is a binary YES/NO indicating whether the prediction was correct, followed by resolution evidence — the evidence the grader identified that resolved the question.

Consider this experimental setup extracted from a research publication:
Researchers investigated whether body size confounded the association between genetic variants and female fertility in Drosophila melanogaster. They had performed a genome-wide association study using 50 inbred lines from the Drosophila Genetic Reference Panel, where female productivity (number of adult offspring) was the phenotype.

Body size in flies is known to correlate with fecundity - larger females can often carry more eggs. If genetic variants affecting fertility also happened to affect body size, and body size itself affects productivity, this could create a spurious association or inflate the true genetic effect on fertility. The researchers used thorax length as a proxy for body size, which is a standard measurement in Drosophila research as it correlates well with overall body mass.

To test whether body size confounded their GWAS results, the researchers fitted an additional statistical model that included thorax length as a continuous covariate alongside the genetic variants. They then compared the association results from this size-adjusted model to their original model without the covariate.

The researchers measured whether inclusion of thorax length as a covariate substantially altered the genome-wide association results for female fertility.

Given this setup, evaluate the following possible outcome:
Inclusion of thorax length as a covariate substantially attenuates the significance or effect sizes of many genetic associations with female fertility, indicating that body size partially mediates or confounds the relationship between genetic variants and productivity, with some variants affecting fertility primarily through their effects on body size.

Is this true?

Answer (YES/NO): NO